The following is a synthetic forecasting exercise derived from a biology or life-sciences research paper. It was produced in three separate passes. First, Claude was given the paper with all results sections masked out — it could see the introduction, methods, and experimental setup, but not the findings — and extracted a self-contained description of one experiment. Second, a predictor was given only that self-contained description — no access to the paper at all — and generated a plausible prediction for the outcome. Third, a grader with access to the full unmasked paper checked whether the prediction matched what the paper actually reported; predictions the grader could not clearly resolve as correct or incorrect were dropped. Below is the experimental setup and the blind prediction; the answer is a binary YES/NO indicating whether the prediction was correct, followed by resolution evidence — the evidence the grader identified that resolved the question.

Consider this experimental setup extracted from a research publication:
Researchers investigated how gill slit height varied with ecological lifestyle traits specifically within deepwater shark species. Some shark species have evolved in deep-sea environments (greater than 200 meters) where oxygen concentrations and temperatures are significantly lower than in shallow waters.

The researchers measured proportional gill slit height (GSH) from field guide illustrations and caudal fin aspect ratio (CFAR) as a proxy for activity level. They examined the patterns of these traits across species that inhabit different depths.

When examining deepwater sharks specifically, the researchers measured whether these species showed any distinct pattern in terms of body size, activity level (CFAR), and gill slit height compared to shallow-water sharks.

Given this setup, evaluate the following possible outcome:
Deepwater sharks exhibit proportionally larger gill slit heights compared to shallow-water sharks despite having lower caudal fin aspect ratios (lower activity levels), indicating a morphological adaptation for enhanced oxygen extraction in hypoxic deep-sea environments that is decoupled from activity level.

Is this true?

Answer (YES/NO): NO